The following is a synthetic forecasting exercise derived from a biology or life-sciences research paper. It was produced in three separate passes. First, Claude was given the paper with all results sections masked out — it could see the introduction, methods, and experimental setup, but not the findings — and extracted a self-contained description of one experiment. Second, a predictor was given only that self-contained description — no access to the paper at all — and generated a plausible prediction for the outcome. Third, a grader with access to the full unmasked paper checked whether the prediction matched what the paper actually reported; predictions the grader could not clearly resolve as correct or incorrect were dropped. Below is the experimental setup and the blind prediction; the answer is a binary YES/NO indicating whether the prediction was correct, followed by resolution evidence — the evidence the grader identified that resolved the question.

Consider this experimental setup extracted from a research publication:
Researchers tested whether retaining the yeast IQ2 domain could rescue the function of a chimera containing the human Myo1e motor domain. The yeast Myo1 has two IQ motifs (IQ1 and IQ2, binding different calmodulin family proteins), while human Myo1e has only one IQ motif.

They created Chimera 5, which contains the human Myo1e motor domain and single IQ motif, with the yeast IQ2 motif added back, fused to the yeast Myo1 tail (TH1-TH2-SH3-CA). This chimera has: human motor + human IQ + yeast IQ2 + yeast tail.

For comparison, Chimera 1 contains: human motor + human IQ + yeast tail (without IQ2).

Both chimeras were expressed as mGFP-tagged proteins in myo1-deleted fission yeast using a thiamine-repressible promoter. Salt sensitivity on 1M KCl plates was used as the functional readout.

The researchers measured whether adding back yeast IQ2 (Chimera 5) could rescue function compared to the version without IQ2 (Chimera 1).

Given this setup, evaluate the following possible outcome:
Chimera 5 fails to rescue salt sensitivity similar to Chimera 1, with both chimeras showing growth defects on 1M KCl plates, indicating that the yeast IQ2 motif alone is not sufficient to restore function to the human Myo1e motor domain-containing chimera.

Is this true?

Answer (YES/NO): YES